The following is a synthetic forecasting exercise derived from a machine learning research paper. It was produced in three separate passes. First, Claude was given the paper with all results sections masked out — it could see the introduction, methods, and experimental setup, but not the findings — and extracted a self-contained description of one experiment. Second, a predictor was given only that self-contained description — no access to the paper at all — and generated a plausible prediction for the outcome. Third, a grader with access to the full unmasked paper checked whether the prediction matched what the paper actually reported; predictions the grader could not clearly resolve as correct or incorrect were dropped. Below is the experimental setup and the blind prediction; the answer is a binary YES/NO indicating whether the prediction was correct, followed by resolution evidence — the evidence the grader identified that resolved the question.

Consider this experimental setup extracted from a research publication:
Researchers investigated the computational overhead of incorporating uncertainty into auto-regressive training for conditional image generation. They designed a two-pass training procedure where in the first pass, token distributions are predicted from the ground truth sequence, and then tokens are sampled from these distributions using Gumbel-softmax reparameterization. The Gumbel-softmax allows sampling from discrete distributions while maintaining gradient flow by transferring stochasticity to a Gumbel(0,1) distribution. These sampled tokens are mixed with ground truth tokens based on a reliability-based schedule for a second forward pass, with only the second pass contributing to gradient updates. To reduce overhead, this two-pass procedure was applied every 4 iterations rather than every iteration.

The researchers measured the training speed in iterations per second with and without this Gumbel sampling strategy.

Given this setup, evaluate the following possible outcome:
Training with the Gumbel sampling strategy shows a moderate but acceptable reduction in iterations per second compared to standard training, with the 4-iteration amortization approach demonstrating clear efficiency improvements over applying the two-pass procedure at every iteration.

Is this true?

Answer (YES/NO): NO